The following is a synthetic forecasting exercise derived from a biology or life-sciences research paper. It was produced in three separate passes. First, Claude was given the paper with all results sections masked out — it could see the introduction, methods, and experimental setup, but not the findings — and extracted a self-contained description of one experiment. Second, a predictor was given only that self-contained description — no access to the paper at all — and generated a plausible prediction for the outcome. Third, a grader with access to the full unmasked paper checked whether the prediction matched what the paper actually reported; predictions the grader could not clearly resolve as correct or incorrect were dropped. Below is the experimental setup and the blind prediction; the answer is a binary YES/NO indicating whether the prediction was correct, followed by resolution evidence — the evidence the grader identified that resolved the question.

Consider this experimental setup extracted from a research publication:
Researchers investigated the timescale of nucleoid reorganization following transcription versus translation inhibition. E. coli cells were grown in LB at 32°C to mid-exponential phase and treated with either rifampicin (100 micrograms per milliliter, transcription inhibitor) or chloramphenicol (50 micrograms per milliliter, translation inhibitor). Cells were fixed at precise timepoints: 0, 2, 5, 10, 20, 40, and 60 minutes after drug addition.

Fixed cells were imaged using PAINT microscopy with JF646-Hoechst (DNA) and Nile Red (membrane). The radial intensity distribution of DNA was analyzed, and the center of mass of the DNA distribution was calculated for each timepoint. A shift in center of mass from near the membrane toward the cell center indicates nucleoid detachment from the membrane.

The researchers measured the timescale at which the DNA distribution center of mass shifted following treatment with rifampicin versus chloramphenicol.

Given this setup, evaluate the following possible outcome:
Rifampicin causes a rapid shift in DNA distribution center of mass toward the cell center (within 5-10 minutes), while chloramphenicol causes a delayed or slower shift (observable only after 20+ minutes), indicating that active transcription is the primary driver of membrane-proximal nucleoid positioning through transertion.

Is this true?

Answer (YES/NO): NO